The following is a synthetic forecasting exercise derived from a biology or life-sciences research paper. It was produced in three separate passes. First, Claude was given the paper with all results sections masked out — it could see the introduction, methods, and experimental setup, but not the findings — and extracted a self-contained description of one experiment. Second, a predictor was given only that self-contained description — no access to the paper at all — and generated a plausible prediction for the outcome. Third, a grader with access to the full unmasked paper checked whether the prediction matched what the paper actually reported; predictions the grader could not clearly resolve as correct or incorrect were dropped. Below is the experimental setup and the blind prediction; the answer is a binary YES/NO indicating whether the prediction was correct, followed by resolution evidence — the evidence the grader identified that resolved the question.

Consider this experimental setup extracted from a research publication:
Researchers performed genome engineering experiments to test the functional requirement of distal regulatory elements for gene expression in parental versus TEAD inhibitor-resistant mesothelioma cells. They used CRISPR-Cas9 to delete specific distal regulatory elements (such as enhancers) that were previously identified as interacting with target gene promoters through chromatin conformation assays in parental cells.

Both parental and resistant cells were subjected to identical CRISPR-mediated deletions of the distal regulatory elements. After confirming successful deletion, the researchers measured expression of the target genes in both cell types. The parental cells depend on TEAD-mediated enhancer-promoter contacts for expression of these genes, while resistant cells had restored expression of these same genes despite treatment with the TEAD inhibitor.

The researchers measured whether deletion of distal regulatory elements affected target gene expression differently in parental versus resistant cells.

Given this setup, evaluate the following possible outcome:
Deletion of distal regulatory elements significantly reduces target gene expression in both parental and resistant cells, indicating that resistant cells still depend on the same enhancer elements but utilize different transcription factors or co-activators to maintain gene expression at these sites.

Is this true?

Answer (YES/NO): NO